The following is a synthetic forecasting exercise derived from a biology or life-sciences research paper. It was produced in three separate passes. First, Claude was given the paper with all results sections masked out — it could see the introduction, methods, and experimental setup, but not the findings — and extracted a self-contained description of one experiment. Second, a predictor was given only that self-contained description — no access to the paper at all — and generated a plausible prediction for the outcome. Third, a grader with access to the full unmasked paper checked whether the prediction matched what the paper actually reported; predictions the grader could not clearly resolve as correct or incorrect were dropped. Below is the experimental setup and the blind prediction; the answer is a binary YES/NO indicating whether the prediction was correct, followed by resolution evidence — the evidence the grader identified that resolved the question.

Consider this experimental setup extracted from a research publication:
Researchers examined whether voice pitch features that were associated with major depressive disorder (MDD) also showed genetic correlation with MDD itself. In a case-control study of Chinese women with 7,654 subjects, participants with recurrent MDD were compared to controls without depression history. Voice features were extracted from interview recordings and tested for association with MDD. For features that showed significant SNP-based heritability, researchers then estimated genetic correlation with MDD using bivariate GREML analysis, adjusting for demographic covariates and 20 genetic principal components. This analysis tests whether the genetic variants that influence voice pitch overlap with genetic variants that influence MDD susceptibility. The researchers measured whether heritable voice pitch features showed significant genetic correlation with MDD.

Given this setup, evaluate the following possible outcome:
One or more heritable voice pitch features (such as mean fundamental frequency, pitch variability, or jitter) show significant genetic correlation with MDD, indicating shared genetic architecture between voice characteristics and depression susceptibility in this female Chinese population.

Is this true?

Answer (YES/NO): YES